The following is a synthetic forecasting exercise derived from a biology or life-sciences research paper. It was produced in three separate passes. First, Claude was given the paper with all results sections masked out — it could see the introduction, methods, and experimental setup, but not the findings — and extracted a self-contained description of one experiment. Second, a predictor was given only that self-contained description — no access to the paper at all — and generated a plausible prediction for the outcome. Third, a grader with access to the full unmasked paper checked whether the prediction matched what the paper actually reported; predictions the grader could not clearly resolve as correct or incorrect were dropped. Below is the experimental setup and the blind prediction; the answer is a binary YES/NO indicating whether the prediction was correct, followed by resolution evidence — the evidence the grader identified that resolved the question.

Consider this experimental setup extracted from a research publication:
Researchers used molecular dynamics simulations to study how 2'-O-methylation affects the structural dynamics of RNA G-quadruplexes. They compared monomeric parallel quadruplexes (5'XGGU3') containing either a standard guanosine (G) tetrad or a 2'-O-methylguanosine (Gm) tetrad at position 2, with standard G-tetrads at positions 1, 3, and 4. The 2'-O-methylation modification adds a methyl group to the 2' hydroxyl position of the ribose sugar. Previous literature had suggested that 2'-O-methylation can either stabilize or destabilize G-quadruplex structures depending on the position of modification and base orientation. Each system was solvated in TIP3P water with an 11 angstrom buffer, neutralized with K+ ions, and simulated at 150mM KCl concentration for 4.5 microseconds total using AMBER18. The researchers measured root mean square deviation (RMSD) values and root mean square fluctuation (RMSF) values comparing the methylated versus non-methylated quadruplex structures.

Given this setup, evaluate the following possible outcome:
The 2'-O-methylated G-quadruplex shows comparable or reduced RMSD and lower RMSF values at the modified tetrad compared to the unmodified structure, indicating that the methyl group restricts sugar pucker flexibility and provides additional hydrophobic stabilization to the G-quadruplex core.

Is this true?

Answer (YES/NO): NO